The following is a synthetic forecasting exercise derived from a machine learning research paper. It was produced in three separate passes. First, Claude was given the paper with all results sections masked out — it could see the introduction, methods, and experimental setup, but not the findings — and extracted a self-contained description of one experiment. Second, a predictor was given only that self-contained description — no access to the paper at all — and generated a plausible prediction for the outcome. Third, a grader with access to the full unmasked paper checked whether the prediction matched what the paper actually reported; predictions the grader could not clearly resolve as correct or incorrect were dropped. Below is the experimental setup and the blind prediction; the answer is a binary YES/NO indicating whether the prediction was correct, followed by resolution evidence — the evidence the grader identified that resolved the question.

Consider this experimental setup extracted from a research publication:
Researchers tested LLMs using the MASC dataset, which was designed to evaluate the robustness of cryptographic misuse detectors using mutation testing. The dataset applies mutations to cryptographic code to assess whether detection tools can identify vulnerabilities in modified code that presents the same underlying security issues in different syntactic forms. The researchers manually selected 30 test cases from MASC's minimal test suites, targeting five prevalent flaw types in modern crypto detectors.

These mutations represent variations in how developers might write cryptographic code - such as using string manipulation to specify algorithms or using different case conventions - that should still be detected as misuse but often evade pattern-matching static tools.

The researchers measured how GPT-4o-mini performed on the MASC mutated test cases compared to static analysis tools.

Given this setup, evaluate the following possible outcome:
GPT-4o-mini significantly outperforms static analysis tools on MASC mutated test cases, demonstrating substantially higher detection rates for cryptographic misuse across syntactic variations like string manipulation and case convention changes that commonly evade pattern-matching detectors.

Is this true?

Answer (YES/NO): YES